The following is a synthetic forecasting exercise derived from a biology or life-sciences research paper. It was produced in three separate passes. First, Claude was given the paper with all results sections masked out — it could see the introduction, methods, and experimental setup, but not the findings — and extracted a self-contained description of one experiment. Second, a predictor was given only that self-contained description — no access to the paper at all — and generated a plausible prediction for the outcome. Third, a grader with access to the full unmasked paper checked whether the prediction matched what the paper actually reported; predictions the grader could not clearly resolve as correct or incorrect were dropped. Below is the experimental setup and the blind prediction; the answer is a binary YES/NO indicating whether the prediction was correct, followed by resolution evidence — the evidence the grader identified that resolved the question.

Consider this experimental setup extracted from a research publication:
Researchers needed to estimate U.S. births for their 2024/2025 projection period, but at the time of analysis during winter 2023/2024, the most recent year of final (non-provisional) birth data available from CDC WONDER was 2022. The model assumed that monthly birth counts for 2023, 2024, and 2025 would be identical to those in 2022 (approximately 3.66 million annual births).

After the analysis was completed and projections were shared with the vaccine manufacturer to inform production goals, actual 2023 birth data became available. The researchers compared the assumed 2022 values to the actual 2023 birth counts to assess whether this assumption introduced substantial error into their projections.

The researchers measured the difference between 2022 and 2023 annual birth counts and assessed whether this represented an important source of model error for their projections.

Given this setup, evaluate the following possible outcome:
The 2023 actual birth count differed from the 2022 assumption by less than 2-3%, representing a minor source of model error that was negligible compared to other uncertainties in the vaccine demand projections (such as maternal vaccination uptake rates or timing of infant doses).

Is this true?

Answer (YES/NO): YES